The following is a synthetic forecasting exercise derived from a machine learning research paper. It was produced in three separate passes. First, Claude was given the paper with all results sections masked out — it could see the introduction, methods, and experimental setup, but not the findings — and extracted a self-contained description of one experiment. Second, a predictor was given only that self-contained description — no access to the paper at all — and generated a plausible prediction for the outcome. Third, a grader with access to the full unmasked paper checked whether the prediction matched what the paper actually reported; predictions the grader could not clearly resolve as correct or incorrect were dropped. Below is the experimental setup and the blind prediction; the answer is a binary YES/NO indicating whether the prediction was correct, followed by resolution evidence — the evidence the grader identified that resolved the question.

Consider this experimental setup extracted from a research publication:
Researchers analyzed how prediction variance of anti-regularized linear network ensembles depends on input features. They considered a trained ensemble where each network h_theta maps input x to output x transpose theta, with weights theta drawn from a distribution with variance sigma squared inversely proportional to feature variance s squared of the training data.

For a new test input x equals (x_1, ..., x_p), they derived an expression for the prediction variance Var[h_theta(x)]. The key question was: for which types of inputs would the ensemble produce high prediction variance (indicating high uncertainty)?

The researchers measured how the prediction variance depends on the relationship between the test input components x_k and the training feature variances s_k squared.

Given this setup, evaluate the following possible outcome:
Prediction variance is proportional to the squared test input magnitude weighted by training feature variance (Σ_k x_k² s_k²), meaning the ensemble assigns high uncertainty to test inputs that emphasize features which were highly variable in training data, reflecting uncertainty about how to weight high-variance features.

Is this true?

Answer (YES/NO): NO